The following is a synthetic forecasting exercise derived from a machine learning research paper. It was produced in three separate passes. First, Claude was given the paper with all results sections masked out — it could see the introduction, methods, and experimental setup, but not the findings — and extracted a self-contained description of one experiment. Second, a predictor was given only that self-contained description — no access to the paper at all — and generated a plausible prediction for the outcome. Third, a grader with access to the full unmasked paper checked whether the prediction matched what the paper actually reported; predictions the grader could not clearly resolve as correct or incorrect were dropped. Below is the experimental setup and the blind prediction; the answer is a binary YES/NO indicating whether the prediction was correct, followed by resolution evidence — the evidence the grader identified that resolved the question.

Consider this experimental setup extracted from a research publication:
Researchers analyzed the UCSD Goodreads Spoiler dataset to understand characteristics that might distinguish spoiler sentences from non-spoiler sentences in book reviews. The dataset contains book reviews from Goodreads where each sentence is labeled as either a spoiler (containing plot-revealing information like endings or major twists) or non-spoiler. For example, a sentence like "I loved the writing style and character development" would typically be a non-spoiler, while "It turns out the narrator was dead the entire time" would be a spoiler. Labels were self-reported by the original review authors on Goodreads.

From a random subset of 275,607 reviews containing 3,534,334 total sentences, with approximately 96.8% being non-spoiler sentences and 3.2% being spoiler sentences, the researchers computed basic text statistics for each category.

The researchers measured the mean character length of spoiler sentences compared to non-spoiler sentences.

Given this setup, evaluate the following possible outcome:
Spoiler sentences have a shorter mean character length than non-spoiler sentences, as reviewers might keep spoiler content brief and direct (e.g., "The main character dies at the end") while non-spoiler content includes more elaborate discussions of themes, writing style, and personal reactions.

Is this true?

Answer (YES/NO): NO